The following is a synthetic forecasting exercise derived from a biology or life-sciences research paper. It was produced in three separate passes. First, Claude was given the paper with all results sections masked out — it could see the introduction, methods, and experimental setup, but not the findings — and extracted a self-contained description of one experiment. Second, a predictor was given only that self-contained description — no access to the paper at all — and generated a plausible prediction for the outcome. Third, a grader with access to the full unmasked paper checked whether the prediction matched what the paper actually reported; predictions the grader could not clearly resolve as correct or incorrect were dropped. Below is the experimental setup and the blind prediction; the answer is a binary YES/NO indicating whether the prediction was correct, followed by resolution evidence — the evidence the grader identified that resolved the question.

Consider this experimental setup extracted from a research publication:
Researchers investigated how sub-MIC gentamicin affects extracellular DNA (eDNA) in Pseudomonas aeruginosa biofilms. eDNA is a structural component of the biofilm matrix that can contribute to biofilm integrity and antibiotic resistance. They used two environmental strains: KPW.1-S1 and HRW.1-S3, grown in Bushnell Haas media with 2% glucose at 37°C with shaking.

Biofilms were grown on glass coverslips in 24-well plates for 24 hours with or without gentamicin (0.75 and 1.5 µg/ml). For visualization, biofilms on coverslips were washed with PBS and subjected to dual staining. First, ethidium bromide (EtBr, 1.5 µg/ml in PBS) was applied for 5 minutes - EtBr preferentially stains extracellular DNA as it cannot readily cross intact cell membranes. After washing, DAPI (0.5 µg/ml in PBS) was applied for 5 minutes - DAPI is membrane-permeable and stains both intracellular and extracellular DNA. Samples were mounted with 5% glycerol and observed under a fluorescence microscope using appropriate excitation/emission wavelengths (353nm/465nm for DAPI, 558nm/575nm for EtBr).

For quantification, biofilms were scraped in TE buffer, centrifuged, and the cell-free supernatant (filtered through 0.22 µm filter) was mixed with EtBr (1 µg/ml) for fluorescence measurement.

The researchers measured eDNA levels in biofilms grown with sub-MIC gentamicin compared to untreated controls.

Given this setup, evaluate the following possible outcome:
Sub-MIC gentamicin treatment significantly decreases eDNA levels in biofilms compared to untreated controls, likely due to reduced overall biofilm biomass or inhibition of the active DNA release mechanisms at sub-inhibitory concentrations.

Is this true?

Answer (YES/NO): NO